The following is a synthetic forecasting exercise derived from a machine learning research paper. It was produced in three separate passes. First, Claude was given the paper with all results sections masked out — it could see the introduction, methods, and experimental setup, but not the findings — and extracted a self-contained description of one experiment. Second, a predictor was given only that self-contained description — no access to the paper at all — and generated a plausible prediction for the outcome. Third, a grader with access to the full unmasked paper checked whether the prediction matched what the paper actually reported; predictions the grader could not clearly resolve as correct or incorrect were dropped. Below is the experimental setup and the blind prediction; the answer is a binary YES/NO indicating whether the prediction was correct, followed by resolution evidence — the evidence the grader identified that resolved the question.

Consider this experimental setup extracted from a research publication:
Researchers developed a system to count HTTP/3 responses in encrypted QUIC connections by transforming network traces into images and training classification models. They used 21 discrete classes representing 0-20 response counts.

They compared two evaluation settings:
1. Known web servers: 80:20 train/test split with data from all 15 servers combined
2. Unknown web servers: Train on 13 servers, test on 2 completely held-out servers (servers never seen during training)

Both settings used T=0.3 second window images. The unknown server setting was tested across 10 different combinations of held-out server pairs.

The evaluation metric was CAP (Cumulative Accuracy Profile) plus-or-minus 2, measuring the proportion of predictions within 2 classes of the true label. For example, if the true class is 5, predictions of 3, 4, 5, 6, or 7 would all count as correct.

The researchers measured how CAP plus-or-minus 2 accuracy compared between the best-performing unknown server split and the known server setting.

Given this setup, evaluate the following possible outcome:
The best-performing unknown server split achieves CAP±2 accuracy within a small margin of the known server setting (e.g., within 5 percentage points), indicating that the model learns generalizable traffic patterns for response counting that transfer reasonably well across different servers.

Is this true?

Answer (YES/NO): YES